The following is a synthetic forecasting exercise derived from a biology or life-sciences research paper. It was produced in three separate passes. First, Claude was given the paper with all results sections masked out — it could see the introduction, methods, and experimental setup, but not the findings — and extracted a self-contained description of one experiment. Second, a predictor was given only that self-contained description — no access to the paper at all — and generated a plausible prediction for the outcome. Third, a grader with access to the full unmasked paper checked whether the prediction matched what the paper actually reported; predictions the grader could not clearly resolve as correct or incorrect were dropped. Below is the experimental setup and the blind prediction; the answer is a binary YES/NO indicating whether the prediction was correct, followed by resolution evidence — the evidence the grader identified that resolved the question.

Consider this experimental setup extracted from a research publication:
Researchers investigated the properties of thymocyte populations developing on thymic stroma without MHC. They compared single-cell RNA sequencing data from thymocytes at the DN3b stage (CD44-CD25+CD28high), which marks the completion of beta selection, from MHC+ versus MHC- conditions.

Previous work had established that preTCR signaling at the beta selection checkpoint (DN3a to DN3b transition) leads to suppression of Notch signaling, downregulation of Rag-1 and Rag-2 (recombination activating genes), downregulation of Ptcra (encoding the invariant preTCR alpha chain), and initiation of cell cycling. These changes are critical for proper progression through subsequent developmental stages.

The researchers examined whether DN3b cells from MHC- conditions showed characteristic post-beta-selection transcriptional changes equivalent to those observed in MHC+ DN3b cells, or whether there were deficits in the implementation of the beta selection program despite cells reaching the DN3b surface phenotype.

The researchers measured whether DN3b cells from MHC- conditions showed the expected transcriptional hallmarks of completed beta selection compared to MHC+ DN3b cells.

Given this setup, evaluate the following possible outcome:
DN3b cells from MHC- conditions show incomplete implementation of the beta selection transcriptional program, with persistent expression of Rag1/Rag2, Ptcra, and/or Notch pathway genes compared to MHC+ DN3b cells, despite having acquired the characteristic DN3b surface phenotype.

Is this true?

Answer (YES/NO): YES